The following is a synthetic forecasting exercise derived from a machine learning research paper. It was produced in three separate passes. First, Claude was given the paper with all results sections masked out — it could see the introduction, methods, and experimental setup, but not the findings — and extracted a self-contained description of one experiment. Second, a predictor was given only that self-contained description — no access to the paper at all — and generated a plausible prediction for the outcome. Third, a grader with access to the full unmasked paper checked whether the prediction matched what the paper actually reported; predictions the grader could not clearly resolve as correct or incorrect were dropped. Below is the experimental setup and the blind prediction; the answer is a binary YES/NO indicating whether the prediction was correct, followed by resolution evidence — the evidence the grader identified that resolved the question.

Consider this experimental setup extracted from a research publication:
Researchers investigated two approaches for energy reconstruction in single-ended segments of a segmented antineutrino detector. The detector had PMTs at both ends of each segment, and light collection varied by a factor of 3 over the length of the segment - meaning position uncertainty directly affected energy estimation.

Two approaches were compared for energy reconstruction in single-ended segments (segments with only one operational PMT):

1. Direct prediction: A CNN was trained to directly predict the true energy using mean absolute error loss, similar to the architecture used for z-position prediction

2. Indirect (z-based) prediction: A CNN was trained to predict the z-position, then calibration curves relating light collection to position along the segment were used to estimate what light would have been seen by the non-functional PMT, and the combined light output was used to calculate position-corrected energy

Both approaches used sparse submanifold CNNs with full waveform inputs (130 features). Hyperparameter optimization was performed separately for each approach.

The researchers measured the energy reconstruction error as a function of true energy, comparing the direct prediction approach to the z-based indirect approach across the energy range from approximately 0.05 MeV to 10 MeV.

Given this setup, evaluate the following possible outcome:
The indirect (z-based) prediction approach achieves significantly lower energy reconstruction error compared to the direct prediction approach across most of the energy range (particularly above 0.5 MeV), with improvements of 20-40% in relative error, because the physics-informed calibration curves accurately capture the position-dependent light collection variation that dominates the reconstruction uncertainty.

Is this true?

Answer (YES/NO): NO